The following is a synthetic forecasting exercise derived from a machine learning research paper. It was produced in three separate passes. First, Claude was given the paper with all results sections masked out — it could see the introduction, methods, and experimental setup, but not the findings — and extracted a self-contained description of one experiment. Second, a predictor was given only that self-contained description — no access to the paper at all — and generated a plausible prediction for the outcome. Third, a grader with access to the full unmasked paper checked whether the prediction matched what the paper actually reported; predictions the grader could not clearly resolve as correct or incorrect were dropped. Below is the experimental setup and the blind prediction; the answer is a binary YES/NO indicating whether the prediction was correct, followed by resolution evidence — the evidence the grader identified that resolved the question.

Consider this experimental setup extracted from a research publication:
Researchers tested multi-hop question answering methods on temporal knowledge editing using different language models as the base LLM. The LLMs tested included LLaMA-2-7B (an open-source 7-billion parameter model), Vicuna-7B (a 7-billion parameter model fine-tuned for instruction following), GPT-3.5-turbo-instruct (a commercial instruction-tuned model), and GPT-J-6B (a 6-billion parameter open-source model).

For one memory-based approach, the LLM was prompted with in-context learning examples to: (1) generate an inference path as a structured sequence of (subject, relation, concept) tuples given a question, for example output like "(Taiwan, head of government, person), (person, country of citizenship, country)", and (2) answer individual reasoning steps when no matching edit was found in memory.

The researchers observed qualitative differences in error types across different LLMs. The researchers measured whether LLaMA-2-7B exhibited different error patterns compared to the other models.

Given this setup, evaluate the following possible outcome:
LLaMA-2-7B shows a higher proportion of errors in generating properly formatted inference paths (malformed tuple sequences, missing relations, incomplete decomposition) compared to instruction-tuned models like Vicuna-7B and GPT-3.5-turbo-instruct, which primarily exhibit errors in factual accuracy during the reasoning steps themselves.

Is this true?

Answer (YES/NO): NO